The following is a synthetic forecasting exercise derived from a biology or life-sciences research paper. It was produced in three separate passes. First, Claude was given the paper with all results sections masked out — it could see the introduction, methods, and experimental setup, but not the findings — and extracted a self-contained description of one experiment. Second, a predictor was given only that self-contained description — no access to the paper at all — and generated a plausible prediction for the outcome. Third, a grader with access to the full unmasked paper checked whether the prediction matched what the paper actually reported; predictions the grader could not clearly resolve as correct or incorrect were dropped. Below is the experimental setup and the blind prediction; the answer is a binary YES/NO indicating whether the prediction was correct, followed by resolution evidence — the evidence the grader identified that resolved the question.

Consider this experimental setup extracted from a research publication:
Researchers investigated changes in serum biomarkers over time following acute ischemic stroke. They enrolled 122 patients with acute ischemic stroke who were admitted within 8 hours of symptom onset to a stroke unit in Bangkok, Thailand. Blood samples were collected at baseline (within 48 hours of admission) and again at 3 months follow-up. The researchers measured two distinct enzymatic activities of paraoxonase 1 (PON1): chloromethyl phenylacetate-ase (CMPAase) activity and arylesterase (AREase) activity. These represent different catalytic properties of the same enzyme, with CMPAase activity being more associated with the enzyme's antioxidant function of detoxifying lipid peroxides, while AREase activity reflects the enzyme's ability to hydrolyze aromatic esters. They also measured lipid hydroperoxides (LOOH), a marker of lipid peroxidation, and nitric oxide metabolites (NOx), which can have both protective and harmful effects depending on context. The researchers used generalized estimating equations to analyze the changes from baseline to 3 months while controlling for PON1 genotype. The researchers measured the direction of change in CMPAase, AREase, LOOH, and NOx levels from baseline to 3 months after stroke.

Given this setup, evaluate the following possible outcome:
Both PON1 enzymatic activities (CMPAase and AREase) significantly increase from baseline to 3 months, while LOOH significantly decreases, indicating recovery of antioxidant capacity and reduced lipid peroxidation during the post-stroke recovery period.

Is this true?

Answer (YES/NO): NO